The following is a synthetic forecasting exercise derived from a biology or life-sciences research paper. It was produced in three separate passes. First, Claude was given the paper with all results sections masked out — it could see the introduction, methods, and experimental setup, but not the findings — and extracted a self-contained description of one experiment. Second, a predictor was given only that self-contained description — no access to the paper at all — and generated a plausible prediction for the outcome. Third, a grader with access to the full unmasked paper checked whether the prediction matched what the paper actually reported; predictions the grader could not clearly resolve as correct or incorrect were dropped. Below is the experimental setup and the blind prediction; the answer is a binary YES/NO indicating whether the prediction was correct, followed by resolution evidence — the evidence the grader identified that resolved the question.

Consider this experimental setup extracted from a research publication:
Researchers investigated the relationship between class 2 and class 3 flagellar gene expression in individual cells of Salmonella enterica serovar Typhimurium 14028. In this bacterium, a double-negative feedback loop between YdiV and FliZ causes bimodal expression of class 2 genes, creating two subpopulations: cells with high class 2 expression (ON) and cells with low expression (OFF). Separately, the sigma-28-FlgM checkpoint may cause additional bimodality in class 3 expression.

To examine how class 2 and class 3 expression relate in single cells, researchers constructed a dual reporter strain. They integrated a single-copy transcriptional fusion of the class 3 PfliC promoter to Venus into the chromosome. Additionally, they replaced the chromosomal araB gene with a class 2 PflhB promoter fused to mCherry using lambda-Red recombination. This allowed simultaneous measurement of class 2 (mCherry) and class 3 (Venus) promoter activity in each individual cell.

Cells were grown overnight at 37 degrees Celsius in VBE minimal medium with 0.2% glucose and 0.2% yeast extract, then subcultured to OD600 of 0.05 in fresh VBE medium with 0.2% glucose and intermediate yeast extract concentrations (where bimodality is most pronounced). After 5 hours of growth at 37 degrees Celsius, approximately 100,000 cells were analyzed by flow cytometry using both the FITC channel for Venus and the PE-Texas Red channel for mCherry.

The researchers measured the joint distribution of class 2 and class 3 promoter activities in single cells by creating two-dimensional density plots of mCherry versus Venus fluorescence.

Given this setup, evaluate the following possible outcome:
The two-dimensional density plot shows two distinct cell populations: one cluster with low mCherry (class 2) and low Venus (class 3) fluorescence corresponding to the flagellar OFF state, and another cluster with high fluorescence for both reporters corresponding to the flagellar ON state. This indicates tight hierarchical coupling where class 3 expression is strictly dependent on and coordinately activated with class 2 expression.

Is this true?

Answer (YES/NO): YES